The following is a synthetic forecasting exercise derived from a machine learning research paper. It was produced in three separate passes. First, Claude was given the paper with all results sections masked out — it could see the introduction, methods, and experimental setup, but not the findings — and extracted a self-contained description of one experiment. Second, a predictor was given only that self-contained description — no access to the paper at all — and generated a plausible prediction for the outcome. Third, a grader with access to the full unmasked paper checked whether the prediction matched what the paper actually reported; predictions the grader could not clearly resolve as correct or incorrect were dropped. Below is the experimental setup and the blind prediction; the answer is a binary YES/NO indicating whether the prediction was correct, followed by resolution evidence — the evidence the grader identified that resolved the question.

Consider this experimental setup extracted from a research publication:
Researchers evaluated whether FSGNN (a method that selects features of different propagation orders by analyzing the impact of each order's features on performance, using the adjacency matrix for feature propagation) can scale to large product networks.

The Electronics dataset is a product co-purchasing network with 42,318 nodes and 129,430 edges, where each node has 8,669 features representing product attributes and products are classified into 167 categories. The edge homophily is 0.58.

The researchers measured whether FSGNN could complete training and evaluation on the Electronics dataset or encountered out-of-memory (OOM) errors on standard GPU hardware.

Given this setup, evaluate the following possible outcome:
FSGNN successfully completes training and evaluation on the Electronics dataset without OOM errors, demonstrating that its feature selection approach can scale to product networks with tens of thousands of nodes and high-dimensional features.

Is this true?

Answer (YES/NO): NO